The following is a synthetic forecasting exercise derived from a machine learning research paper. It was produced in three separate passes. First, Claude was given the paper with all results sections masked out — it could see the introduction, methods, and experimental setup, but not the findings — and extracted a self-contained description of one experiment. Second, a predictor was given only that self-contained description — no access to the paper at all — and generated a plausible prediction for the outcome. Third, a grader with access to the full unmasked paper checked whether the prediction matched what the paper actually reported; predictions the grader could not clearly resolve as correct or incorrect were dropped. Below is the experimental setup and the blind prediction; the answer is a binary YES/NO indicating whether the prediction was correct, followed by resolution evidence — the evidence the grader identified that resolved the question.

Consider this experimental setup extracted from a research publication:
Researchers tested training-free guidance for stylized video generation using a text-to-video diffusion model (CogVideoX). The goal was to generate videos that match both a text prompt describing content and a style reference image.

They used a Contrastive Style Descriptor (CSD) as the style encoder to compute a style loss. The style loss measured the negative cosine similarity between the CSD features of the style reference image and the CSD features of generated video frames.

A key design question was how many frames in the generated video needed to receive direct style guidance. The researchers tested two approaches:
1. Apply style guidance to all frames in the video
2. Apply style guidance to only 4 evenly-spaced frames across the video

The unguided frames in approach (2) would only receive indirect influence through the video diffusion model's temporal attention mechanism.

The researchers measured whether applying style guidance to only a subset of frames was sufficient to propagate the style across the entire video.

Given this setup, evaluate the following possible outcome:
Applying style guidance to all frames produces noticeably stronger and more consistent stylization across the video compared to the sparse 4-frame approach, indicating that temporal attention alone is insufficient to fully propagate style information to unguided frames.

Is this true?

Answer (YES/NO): NO